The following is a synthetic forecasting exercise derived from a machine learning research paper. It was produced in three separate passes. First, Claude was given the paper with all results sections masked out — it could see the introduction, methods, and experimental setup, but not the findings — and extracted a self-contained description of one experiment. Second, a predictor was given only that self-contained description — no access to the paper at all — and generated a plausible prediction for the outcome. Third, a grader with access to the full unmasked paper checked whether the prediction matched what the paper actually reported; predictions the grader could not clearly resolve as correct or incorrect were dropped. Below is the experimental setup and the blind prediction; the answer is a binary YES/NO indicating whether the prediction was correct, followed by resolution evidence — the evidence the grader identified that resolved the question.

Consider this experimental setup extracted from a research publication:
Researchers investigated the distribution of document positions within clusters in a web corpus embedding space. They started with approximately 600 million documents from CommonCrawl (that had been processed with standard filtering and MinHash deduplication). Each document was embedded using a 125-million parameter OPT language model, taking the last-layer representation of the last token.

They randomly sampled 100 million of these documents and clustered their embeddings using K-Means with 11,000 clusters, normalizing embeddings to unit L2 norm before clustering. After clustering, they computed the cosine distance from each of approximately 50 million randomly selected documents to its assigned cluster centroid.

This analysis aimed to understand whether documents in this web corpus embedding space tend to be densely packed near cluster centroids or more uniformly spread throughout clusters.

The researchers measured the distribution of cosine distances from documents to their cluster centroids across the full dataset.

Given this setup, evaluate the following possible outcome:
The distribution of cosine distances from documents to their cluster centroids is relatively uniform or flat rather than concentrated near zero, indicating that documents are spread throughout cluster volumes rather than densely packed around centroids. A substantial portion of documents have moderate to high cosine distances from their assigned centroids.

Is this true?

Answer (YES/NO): NO